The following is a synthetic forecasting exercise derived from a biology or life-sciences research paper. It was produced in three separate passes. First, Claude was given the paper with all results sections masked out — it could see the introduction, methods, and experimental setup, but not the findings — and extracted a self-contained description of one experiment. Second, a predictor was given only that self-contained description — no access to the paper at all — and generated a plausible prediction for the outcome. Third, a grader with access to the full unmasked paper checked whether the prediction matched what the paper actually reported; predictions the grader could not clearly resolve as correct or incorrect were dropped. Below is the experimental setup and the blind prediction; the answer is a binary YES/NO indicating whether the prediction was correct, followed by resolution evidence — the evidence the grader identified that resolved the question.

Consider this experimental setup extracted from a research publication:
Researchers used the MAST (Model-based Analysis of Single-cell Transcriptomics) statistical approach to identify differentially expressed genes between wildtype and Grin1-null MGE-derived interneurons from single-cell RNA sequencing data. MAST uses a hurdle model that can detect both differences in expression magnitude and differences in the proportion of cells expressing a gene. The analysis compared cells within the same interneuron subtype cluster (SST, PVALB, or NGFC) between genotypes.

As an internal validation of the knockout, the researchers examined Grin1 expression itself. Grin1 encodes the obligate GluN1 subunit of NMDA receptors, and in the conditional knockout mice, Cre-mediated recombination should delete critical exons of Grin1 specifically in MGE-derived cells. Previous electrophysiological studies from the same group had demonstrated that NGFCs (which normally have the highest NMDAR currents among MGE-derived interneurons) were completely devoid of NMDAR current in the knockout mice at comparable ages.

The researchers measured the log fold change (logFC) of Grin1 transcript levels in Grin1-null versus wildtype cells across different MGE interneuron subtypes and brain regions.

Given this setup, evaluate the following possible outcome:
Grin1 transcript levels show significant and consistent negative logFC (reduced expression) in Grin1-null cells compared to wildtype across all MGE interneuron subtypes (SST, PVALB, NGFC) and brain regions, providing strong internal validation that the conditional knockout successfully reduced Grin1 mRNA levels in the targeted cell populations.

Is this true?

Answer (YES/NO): YES